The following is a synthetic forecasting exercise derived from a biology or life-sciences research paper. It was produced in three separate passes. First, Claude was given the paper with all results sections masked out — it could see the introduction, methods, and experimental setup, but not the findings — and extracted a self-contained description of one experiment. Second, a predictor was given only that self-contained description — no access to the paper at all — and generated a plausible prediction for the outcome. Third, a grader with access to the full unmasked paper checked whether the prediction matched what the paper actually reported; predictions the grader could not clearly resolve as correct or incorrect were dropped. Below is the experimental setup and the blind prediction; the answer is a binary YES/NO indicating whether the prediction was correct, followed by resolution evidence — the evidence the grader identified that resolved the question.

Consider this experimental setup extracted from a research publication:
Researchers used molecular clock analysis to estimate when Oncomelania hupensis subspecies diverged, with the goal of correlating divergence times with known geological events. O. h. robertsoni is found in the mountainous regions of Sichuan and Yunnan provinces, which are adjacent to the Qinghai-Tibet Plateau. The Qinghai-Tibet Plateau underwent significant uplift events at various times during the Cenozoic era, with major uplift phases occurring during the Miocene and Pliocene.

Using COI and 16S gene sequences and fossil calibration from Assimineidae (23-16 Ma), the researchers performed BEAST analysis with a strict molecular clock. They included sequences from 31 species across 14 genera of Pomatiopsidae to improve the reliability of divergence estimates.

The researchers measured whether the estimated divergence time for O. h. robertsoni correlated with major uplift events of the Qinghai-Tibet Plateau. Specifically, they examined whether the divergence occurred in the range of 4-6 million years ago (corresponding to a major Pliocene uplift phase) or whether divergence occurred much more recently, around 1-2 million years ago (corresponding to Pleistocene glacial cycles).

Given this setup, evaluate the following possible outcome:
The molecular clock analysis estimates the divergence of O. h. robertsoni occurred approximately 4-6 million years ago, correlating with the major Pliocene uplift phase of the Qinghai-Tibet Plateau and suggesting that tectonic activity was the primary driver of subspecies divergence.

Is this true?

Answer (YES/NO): YES